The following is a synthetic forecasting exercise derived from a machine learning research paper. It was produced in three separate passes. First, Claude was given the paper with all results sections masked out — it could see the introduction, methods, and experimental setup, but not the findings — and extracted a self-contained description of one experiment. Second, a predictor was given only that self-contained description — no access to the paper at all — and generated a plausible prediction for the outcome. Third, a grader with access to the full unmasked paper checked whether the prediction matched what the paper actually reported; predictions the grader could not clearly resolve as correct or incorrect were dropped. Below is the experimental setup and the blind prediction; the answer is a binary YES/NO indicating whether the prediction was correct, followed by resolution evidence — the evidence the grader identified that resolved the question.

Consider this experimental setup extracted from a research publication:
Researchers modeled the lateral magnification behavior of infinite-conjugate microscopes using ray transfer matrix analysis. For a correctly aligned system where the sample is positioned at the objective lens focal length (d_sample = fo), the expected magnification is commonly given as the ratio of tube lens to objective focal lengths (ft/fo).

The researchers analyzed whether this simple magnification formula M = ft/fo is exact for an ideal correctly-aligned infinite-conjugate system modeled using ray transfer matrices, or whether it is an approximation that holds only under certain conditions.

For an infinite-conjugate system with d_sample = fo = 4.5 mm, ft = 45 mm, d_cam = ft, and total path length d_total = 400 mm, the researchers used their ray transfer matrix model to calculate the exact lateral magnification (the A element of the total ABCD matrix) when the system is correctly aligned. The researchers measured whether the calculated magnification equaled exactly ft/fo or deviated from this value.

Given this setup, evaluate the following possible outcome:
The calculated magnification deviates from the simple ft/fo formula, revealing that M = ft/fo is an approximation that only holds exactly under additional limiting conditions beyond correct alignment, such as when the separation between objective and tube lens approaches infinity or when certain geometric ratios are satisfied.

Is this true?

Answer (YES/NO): NO